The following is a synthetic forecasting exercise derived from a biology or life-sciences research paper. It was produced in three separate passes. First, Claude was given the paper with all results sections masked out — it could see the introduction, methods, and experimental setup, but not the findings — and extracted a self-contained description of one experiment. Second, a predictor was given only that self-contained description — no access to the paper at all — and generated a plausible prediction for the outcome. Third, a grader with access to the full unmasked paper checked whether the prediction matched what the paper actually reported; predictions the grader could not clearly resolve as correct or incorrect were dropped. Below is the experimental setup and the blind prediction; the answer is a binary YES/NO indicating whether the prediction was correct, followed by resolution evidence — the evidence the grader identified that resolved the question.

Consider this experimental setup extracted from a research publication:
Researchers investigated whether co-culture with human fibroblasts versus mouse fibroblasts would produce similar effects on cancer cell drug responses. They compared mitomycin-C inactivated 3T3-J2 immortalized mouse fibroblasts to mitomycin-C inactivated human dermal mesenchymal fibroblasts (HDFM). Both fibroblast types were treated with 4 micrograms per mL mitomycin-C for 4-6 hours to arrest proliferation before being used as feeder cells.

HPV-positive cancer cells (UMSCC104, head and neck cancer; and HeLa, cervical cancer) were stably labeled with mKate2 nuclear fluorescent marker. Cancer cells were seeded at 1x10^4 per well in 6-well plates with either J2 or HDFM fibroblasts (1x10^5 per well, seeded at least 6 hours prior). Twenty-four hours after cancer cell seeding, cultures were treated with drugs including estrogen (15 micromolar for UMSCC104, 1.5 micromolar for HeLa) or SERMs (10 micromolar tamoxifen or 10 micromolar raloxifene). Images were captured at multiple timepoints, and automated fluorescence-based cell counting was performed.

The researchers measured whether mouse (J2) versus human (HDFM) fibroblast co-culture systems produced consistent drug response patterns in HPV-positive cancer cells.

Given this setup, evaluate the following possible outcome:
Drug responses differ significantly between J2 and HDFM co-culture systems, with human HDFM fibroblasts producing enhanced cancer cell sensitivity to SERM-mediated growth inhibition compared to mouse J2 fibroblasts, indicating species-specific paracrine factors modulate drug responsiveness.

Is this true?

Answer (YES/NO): NO